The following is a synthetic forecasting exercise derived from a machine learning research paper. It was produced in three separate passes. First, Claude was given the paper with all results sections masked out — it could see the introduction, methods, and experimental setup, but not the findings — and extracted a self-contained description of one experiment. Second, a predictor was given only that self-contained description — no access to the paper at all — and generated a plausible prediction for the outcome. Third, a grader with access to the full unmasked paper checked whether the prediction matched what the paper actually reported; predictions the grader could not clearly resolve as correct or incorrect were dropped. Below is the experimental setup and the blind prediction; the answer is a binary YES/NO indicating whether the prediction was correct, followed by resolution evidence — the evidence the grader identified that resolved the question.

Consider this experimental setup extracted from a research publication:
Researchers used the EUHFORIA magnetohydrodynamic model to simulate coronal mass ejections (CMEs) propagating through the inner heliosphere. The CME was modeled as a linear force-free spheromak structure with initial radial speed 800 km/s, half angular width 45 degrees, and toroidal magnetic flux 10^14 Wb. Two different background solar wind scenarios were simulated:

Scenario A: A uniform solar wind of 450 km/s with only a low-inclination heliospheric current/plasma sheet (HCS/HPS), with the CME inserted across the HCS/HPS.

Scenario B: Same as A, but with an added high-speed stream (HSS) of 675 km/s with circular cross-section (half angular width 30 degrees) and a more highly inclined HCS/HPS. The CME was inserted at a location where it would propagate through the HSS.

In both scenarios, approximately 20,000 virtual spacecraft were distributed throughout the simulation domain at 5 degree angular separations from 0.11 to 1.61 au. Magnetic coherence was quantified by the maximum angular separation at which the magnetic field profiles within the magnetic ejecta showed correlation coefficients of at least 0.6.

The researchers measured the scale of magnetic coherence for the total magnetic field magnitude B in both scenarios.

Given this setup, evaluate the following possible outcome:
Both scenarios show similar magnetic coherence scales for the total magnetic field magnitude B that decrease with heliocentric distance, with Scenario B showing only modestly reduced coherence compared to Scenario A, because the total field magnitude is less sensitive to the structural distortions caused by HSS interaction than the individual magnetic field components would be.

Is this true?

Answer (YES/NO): NO